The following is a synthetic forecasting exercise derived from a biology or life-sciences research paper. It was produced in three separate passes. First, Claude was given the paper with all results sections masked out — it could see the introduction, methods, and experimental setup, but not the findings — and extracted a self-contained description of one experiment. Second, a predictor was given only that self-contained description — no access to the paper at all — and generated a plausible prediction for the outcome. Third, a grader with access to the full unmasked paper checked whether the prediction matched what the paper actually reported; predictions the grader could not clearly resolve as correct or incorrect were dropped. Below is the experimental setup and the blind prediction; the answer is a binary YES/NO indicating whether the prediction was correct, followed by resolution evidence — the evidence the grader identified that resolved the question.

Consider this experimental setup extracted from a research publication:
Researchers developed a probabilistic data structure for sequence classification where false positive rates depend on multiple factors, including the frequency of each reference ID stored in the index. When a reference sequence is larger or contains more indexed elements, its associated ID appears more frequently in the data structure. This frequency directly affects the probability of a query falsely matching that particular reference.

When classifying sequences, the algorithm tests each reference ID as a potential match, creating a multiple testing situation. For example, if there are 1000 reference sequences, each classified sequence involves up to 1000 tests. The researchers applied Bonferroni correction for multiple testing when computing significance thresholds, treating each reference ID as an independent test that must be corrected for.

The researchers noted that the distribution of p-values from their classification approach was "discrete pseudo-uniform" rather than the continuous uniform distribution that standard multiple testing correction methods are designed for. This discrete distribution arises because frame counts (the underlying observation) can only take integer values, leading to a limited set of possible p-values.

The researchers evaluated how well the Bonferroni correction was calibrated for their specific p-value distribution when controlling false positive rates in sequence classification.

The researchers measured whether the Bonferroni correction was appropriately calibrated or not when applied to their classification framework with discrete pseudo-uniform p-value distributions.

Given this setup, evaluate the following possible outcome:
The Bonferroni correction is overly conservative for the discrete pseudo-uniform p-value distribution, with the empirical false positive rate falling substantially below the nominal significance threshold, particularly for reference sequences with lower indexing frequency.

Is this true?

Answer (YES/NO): NO